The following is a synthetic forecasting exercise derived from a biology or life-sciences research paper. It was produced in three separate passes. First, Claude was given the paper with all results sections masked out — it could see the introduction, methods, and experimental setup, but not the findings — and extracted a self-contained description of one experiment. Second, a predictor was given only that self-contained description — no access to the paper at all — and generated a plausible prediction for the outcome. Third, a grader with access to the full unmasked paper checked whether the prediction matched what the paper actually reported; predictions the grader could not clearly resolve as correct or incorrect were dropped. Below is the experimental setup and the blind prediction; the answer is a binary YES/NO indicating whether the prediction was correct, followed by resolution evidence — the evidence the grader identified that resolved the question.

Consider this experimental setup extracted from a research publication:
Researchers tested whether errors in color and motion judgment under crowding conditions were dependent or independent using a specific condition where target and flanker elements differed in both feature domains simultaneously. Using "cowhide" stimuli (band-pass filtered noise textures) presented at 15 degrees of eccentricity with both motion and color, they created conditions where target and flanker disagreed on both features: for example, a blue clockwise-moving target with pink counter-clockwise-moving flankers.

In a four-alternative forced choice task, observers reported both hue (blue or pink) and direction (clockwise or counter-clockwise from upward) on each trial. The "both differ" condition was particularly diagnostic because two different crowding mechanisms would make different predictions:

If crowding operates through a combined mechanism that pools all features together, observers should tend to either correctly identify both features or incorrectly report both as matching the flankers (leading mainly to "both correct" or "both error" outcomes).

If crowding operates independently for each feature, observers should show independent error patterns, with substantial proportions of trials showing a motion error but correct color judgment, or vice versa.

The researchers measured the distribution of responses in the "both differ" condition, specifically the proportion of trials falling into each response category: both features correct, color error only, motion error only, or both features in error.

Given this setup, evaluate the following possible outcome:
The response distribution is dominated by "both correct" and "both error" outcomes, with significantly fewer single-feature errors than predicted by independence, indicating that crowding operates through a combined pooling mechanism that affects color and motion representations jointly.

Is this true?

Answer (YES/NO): NO